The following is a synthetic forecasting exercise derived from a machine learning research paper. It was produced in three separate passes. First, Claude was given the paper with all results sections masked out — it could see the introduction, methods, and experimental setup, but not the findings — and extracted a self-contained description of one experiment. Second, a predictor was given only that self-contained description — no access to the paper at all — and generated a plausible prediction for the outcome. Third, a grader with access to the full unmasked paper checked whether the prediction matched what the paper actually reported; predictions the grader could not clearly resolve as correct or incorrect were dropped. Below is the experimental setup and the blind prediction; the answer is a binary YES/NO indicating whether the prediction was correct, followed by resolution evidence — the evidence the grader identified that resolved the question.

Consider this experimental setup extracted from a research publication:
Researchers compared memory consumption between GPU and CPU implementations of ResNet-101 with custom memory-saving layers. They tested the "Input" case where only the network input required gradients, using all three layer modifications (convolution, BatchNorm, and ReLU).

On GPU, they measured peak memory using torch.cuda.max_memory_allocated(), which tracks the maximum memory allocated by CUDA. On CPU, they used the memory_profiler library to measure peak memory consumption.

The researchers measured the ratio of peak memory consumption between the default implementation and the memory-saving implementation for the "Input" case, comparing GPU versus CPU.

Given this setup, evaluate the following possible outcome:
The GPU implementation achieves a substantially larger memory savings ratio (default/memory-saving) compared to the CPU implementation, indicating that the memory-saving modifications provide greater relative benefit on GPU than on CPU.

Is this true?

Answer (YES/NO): YES